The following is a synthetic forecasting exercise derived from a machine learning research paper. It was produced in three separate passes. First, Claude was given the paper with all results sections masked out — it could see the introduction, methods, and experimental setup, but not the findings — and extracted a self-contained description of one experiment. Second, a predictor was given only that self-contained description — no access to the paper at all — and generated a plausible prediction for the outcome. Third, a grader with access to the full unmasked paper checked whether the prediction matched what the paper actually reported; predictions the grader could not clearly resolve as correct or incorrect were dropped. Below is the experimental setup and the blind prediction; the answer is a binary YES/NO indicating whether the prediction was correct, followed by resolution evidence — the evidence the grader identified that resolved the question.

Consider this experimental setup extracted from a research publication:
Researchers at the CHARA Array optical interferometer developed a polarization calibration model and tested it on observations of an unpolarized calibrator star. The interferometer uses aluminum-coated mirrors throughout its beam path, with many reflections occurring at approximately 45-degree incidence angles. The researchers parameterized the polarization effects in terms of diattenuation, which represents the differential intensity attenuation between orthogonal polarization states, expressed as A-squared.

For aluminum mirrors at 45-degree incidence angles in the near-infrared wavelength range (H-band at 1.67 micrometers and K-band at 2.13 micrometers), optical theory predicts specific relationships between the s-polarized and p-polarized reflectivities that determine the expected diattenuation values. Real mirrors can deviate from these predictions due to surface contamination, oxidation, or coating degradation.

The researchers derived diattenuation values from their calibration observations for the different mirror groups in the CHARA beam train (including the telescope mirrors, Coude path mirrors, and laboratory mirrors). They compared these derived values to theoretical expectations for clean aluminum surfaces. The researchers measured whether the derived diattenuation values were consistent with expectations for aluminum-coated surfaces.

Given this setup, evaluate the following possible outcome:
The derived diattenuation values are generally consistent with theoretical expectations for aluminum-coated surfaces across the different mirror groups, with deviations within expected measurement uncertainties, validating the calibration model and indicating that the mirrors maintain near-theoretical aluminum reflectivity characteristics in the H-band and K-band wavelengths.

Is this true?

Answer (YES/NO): YES